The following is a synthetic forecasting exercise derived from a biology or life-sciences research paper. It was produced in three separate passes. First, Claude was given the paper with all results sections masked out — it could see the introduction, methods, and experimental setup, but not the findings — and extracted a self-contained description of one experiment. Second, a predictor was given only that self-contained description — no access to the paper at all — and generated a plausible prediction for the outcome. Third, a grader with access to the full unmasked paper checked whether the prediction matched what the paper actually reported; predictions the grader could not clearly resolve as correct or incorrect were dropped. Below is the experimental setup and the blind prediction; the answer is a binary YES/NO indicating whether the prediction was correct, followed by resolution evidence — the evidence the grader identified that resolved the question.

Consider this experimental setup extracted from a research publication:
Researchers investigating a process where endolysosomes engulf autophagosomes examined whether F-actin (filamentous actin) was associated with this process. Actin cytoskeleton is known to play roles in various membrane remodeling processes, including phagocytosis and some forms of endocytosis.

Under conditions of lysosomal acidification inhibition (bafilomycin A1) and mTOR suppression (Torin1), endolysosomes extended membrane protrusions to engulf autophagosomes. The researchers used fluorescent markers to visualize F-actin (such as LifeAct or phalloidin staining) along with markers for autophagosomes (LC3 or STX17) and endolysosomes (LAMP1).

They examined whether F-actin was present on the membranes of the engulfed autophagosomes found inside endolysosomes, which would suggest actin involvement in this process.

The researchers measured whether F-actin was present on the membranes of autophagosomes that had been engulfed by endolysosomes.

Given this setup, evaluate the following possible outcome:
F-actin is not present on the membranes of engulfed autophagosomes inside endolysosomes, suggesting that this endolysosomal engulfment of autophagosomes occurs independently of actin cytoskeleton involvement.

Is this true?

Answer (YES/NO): NO